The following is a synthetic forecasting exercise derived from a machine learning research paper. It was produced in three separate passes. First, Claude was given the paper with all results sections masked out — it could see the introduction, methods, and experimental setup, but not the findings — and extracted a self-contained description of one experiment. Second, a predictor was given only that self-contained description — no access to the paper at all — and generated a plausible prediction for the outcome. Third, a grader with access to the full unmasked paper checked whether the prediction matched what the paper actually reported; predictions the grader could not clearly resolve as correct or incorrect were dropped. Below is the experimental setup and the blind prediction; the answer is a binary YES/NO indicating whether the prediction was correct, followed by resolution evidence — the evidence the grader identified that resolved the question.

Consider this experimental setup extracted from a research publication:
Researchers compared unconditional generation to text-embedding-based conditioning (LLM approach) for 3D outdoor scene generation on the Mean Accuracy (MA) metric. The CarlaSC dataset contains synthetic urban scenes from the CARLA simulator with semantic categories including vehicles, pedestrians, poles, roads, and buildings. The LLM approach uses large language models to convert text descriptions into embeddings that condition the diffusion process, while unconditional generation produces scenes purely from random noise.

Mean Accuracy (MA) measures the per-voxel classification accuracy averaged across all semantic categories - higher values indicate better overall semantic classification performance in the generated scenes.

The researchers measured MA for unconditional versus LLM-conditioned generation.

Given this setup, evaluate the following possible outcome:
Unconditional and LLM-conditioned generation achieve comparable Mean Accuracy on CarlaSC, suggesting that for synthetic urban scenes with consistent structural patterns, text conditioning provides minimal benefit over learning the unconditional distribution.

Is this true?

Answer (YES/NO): YES